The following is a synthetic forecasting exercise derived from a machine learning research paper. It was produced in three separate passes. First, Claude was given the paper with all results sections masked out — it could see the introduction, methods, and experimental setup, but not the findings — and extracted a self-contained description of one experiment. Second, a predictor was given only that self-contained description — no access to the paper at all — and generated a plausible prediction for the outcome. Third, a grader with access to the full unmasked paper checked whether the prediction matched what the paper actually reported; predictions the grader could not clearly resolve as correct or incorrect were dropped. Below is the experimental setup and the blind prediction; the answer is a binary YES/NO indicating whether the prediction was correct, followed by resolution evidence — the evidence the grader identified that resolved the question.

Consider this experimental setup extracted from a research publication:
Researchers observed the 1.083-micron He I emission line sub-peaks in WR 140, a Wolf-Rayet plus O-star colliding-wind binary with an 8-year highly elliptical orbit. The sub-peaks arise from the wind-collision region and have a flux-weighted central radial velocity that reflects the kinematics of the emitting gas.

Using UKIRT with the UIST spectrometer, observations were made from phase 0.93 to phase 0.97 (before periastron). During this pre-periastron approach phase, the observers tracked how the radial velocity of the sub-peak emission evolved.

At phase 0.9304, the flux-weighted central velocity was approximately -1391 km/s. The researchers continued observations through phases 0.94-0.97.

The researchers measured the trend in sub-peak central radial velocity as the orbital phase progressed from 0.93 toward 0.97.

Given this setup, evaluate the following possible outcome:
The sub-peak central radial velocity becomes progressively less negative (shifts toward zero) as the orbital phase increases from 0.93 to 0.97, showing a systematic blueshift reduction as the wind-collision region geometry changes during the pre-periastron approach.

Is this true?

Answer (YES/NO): NO